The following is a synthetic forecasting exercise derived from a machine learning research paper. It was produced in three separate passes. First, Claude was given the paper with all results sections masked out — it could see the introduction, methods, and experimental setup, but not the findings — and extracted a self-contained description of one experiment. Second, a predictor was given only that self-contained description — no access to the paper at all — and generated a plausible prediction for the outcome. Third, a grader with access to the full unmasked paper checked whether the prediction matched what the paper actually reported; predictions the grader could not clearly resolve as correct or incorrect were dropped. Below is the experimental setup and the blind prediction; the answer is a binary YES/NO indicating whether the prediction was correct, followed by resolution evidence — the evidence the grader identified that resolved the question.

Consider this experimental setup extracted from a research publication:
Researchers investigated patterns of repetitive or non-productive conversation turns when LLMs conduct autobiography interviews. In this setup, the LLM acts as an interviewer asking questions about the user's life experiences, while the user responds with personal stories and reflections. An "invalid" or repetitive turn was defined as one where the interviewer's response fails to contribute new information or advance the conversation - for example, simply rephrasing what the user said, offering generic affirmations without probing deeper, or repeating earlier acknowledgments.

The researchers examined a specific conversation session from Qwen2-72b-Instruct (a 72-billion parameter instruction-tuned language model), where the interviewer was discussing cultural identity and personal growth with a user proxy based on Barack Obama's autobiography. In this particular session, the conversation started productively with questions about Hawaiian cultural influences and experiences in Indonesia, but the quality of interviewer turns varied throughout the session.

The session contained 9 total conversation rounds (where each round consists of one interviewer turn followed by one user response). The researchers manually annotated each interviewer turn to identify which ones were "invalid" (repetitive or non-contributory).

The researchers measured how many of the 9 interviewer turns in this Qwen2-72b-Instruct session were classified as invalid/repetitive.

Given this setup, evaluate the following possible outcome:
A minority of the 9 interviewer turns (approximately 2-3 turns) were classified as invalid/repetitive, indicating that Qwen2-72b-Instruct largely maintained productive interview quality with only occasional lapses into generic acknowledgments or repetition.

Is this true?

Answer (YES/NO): NO